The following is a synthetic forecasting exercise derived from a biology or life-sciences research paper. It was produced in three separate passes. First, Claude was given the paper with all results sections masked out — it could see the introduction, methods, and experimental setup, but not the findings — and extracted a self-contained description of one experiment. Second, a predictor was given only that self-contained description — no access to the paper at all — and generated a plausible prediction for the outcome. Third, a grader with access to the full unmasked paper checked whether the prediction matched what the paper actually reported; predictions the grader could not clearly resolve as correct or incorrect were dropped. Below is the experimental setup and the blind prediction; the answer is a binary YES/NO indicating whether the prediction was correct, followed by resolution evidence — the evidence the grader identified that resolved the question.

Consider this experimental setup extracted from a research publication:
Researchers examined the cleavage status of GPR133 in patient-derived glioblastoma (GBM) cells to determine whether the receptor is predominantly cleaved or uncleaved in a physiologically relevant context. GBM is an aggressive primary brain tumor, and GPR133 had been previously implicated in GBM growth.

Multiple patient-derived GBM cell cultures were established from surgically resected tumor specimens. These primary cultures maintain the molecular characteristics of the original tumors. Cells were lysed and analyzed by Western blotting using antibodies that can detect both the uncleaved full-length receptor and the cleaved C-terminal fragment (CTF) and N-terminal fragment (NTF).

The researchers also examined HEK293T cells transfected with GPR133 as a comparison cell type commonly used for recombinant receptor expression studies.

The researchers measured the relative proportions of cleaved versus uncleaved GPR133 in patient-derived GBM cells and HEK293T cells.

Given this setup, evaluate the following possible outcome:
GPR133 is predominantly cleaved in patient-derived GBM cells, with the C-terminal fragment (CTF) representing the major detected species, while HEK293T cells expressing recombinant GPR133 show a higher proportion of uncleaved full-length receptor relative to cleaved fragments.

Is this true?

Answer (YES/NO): NO